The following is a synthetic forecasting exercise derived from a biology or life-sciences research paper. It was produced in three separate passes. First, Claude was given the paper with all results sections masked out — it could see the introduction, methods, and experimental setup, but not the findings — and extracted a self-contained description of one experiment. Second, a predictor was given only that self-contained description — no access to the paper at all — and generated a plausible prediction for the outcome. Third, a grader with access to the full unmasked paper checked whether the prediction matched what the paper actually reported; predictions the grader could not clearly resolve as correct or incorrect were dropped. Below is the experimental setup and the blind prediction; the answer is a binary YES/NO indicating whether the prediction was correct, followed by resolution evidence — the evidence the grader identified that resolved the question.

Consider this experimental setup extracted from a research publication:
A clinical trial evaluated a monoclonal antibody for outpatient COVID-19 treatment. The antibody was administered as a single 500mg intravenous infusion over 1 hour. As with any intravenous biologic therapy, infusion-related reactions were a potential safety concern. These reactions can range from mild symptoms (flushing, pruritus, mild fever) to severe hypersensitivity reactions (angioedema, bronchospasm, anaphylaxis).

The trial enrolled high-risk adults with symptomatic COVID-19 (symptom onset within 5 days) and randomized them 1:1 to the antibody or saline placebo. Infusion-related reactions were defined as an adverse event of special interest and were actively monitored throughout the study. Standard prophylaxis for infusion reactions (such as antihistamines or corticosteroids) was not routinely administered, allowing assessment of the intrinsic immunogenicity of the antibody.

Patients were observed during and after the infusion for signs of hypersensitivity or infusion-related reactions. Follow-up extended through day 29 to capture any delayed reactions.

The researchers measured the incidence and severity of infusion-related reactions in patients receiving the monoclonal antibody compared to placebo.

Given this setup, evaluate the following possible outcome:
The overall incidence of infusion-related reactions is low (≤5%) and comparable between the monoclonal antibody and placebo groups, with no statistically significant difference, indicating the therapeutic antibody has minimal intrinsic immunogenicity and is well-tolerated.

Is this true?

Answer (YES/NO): YES